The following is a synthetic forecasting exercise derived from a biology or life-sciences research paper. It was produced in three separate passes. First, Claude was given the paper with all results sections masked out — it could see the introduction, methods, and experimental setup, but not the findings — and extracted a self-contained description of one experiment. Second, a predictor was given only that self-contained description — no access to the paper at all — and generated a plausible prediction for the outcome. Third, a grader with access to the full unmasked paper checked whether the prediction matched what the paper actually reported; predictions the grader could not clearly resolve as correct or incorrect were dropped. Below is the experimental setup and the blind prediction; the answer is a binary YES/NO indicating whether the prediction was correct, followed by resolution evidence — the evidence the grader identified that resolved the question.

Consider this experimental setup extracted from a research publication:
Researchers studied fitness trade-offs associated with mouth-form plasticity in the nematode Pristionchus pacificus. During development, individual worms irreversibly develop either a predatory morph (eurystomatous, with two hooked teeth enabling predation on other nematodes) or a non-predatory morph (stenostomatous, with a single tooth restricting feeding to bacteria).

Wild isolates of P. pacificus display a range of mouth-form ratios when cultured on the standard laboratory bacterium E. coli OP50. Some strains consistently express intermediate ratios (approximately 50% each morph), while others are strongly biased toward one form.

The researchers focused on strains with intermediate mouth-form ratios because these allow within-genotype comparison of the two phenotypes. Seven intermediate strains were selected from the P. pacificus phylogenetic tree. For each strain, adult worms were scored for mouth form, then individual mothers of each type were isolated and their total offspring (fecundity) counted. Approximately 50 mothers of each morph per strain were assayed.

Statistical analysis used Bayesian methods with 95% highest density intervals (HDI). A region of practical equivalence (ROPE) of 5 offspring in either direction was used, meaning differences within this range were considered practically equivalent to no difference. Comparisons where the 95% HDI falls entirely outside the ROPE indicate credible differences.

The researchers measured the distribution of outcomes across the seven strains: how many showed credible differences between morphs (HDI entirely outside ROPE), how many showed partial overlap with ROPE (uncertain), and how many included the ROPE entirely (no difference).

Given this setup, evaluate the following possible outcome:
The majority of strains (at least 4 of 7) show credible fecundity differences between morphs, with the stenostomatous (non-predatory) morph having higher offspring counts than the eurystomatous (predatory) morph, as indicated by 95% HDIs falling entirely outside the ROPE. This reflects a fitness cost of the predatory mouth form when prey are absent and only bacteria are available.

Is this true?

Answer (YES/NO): NO